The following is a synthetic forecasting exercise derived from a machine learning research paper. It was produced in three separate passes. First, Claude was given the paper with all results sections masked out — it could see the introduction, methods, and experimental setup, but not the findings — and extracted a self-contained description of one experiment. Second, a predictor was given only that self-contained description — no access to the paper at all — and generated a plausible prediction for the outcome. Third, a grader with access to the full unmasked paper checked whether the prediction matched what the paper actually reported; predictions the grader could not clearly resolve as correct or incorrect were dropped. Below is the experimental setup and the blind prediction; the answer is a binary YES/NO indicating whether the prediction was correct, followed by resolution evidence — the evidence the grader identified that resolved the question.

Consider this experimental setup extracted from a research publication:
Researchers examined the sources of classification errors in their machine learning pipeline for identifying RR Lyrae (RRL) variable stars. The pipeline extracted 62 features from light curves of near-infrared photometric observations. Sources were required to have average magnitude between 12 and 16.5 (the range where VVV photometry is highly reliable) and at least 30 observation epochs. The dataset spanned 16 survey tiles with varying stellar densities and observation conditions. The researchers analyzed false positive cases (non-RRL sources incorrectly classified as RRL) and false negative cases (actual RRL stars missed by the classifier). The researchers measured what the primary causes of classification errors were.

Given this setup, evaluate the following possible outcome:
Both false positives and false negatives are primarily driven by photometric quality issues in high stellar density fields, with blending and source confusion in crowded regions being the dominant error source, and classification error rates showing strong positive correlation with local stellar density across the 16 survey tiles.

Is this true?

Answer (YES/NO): NO